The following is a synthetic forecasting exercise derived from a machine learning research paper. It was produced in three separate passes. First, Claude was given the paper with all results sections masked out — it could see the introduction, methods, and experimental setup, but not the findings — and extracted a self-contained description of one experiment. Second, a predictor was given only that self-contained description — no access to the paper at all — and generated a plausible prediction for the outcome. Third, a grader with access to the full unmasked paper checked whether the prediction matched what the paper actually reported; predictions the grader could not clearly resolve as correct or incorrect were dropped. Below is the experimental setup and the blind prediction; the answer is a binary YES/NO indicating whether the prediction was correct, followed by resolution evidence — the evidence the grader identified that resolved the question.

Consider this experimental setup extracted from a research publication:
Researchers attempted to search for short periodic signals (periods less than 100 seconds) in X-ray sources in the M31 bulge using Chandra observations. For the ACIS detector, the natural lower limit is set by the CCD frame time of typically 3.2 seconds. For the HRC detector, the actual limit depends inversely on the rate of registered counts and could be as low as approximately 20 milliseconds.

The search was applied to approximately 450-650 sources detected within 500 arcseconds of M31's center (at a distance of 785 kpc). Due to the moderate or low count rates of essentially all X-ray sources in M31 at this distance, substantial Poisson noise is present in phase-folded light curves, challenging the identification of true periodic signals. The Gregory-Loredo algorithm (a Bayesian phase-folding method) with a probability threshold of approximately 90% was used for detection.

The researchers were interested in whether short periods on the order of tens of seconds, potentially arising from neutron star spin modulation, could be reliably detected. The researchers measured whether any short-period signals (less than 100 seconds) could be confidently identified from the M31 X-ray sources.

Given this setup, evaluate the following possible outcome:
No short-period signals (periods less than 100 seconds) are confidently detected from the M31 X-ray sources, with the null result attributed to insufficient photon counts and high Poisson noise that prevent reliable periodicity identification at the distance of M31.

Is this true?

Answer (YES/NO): YES